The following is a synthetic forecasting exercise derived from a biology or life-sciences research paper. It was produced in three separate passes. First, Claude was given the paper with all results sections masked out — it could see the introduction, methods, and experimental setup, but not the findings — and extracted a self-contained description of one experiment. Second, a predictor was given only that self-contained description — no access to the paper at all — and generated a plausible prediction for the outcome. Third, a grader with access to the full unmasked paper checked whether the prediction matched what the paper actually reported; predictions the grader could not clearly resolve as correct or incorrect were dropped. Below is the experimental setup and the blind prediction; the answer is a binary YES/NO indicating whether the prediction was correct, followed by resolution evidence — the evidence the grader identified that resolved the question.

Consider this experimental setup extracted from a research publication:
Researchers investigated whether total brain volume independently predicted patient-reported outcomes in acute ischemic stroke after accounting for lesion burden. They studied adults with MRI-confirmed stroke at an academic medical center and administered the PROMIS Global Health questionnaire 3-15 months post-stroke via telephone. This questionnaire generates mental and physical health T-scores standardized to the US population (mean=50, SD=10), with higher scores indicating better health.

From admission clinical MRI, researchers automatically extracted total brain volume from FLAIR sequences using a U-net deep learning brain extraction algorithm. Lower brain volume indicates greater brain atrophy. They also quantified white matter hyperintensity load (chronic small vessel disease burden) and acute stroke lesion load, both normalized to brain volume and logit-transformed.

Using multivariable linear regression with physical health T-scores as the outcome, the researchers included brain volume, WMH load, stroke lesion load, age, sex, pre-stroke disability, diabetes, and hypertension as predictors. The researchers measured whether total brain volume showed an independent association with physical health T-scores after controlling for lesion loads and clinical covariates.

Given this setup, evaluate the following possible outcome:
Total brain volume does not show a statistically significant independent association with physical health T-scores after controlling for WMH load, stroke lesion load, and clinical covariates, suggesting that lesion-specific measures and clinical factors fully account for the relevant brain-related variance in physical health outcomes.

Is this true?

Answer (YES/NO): NO